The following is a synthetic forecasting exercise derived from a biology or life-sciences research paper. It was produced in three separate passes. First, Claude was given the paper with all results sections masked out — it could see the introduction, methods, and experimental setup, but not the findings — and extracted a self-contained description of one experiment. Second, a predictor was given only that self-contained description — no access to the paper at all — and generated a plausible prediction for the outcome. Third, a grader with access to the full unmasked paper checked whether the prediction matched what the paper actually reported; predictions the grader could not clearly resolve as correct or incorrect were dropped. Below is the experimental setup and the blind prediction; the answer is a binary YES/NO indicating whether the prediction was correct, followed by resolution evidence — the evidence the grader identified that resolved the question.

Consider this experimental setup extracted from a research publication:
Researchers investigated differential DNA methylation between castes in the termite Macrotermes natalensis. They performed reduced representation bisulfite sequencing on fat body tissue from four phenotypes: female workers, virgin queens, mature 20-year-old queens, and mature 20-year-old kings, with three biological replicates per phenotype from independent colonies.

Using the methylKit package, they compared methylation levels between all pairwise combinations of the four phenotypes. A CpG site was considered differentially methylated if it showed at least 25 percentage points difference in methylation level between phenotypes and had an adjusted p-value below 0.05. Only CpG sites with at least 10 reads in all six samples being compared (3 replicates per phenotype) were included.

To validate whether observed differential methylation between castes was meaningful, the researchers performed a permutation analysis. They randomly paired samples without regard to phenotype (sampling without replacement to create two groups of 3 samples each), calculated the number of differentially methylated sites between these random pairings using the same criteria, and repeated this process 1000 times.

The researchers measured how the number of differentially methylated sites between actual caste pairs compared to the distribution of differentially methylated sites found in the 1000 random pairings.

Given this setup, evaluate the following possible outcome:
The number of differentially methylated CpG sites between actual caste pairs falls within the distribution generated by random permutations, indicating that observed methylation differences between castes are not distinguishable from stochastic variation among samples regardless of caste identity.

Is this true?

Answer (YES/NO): NO